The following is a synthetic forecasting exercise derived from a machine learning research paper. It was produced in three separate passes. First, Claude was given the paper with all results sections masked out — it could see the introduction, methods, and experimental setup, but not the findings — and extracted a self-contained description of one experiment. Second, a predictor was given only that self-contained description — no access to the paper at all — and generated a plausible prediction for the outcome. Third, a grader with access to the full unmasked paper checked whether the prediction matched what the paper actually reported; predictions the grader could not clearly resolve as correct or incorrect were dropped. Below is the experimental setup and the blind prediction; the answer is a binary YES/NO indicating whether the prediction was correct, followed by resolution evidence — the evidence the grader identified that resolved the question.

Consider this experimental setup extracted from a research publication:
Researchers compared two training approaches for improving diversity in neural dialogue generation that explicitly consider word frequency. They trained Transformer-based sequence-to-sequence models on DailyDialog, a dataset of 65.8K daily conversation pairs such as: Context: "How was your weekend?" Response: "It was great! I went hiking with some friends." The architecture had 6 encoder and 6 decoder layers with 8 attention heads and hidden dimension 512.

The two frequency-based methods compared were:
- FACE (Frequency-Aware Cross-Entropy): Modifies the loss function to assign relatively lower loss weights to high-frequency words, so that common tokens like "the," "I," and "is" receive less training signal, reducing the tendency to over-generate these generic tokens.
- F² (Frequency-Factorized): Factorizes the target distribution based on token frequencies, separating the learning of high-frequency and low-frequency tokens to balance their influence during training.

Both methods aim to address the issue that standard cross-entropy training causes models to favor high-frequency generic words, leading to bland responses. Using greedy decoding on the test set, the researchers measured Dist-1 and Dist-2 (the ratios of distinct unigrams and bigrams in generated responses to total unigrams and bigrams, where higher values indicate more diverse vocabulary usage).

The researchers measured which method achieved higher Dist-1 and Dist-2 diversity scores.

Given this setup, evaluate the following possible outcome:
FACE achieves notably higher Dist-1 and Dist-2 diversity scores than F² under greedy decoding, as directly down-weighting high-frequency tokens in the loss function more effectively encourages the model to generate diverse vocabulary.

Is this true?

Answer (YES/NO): YES